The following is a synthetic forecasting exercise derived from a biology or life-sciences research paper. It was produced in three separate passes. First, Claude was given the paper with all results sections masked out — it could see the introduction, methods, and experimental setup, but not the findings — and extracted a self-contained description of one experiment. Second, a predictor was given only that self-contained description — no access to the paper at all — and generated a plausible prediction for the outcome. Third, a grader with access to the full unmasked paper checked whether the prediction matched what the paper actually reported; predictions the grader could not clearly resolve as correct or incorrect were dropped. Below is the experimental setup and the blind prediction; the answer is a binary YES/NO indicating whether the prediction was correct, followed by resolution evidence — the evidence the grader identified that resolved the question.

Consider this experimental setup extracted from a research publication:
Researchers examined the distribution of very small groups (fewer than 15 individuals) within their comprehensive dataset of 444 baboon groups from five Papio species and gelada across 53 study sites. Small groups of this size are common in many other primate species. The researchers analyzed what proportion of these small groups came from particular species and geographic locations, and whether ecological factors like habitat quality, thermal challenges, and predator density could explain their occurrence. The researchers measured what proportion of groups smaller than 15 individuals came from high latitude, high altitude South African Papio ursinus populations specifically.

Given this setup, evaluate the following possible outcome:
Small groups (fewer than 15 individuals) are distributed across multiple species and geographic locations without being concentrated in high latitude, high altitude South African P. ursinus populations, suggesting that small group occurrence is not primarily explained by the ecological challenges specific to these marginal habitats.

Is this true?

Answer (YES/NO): NO